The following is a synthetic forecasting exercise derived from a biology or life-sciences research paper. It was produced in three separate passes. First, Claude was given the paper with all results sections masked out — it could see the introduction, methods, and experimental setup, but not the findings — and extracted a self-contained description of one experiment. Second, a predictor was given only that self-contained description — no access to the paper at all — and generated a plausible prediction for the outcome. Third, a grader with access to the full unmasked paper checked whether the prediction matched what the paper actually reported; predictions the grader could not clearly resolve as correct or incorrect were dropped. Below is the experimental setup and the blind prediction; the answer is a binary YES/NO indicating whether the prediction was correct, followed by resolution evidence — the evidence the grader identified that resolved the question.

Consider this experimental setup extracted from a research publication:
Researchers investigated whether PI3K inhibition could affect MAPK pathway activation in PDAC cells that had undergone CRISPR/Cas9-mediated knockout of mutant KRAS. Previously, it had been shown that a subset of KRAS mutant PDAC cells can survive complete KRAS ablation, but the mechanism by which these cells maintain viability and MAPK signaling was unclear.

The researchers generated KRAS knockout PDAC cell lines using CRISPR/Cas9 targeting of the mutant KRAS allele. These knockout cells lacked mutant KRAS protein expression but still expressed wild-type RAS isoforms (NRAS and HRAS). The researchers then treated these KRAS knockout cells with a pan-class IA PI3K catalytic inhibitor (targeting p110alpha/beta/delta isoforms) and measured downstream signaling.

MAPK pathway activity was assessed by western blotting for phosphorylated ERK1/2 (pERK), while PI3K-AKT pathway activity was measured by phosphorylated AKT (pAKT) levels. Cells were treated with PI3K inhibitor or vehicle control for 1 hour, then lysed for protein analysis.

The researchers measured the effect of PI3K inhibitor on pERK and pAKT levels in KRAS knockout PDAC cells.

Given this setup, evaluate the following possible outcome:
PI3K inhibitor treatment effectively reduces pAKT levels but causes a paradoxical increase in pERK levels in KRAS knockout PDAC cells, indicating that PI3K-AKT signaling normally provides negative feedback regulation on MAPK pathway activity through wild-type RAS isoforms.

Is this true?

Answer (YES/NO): NO